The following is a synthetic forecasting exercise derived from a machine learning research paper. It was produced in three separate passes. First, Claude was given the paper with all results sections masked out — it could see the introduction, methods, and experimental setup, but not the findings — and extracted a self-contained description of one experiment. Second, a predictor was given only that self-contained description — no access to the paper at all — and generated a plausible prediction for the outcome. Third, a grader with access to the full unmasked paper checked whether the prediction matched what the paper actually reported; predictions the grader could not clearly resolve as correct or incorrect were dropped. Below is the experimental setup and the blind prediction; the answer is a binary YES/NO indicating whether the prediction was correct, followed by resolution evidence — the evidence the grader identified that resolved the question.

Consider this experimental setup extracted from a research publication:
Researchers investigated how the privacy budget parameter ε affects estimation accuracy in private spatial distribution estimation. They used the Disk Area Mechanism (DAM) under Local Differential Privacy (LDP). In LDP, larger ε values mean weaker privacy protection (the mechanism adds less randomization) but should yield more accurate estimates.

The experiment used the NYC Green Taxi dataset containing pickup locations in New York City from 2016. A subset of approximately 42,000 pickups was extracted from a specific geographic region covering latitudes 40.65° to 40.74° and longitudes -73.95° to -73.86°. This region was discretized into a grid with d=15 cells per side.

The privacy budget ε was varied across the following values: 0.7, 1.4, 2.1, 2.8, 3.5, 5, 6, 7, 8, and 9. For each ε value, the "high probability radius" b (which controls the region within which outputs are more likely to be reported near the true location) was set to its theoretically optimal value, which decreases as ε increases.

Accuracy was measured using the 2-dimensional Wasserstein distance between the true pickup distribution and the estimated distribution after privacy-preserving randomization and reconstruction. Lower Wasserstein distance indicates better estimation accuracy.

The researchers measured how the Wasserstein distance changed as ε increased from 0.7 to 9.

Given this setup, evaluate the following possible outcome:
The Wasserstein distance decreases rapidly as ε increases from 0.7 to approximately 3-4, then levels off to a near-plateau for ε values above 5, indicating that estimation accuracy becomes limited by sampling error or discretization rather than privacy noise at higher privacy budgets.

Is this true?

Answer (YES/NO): NO